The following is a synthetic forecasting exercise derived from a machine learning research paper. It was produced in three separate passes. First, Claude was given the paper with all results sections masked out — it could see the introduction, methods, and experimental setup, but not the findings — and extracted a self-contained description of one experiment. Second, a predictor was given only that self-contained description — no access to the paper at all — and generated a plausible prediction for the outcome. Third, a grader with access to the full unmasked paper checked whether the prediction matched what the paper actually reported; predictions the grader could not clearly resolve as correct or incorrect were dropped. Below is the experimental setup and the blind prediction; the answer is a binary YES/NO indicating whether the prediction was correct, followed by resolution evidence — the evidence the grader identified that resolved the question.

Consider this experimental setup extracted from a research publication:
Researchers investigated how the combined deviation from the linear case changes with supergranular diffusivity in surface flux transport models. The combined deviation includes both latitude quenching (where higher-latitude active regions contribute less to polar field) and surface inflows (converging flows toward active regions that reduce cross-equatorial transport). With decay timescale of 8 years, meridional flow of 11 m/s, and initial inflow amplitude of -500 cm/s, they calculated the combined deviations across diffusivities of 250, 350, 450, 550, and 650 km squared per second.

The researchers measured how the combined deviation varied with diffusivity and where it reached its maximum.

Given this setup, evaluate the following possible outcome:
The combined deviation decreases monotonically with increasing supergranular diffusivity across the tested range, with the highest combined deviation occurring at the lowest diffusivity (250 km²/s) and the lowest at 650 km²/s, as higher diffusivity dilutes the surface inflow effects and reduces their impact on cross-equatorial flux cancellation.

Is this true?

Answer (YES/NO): NO